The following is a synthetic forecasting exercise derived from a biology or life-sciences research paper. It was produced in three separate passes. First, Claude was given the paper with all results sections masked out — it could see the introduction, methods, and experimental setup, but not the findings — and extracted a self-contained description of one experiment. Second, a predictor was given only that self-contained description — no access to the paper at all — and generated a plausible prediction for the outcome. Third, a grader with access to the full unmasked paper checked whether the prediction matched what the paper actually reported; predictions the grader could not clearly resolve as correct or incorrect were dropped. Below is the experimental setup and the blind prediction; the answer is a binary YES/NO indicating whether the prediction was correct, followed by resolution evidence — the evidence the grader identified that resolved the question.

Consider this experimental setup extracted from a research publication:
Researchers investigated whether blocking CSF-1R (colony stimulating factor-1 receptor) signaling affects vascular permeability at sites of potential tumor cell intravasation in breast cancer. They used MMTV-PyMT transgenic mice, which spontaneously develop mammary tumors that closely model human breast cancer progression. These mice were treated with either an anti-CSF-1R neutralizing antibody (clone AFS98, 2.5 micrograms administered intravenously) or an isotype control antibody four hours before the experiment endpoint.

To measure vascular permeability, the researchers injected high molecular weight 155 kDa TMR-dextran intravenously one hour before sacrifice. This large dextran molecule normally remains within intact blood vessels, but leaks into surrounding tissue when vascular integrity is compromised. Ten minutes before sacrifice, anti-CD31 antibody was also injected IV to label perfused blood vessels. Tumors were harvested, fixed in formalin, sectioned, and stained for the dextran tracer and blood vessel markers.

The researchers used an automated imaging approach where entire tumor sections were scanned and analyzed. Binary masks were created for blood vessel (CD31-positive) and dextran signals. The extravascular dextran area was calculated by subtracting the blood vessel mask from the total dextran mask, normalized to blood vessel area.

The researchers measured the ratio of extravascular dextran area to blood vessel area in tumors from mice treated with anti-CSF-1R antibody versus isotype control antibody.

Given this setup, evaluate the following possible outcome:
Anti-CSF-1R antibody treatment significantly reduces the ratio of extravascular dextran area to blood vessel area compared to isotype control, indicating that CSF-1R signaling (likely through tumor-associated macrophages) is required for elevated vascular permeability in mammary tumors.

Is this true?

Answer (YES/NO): YES